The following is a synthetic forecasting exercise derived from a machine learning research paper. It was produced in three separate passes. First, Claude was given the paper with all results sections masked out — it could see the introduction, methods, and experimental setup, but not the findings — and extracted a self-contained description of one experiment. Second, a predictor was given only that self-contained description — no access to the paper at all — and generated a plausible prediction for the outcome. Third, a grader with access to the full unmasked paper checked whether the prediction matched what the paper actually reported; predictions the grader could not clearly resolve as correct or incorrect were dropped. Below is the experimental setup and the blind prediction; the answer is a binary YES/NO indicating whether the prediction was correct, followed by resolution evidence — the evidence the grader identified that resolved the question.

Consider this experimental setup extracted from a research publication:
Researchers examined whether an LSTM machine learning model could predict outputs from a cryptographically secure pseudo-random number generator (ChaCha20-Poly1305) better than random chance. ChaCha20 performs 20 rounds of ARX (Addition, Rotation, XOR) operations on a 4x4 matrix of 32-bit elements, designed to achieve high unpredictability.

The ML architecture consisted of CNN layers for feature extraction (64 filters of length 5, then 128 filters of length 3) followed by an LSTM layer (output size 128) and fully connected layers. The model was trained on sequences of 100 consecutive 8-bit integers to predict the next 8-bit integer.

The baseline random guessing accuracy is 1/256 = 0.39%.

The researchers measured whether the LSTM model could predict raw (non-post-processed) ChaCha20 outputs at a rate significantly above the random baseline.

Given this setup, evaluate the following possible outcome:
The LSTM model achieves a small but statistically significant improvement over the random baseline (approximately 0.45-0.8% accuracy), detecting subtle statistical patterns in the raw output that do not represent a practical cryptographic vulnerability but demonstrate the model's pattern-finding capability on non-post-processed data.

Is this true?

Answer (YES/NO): NO